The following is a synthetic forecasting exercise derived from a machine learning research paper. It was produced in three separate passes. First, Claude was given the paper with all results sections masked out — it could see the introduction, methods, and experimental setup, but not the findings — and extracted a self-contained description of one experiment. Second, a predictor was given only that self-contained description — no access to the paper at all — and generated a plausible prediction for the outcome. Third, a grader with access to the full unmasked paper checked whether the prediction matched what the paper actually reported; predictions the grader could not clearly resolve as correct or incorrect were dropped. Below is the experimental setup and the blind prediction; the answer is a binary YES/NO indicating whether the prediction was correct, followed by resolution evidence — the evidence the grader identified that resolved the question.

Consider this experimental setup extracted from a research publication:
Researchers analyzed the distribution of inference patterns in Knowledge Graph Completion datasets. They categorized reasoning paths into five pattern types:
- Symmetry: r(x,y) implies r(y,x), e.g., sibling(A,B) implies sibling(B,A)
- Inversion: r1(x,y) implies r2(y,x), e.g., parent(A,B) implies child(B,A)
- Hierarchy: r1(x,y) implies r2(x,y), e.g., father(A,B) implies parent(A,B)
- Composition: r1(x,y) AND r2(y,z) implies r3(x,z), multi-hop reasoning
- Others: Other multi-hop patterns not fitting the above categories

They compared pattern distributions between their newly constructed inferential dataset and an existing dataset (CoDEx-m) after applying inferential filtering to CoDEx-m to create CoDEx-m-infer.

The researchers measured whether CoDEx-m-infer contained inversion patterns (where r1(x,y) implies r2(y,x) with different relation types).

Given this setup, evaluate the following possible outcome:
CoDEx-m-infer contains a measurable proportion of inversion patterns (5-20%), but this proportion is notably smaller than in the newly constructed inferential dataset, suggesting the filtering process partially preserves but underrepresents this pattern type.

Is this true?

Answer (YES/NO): NO